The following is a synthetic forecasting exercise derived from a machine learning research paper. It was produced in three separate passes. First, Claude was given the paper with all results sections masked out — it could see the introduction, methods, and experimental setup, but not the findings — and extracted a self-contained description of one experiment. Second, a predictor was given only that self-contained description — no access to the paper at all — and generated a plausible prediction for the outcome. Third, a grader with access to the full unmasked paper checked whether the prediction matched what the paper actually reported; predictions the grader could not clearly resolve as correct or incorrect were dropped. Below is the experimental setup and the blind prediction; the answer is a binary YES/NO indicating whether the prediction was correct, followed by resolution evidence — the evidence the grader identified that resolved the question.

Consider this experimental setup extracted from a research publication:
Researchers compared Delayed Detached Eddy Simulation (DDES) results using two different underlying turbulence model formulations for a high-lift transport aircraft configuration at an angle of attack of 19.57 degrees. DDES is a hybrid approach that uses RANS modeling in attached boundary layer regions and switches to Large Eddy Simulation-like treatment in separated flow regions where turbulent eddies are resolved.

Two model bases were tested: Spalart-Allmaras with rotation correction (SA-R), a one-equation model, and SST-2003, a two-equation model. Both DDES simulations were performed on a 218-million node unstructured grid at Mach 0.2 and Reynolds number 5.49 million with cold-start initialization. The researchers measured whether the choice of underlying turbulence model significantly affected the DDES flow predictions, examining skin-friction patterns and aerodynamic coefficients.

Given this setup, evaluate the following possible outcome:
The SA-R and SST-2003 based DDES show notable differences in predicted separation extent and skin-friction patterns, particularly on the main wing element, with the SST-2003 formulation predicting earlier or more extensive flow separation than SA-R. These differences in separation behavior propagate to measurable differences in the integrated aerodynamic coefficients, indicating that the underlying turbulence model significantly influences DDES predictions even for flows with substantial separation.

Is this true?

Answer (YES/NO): NO